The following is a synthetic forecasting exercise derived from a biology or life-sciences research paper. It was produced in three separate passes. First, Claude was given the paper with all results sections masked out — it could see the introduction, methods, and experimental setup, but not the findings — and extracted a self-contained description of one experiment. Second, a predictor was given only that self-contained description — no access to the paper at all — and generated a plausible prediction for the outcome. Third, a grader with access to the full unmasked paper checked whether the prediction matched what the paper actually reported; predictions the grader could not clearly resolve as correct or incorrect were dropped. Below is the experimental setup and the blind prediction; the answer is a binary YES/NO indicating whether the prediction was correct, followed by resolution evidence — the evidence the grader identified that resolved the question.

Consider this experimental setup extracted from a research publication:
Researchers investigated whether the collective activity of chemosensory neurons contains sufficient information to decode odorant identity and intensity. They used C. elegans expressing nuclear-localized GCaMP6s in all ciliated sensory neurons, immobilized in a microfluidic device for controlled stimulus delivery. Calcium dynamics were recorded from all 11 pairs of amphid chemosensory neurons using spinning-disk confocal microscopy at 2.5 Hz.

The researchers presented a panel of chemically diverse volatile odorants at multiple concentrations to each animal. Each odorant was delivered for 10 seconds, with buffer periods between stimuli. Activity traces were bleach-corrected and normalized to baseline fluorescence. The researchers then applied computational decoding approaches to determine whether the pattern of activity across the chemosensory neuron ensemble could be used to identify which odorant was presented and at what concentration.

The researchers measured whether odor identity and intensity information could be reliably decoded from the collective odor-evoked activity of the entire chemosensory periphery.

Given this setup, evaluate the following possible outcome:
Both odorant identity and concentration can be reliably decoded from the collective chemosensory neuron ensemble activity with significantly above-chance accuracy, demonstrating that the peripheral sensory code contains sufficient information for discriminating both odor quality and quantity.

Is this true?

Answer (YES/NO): YES